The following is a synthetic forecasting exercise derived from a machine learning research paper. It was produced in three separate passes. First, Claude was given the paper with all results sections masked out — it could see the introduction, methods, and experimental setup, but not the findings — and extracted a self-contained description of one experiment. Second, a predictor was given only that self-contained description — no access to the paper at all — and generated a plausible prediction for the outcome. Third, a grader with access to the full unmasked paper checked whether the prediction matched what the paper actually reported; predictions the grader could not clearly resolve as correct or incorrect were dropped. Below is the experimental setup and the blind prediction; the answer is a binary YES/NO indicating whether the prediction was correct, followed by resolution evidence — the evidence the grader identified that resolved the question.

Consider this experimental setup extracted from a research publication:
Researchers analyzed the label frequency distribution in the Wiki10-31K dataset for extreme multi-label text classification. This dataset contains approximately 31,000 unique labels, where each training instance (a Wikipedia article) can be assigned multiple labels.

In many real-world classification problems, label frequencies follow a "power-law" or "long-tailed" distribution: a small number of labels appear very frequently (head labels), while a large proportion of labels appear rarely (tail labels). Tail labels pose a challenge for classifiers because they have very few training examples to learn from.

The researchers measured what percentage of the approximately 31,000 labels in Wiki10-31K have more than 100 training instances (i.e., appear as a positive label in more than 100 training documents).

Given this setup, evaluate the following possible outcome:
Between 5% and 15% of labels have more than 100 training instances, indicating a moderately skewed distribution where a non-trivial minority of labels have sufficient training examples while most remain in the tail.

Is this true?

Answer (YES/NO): NO